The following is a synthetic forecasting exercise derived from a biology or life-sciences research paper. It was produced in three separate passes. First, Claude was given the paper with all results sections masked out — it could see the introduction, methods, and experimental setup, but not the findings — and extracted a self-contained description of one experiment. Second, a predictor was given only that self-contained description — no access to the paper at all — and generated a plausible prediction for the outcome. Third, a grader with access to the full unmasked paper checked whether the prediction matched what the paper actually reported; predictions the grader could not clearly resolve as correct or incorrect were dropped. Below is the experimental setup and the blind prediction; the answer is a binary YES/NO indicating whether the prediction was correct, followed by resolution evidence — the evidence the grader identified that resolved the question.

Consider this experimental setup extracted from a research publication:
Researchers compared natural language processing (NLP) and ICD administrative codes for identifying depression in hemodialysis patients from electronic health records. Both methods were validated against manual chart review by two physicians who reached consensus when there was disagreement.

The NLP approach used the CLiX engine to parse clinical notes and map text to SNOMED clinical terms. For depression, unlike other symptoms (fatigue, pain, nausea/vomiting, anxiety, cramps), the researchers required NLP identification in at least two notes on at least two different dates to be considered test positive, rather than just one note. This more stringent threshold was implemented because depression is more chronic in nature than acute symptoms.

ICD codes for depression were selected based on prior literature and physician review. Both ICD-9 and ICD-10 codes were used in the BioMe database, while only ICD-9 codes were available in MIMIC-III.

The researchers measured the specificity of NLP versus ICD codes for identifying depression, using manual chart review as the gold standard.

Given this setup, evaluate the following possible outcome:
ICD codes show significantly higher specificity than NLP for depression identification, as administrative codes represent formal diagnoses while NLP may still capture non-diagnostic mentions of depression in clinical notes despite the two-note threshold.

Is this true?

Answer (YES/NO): YES